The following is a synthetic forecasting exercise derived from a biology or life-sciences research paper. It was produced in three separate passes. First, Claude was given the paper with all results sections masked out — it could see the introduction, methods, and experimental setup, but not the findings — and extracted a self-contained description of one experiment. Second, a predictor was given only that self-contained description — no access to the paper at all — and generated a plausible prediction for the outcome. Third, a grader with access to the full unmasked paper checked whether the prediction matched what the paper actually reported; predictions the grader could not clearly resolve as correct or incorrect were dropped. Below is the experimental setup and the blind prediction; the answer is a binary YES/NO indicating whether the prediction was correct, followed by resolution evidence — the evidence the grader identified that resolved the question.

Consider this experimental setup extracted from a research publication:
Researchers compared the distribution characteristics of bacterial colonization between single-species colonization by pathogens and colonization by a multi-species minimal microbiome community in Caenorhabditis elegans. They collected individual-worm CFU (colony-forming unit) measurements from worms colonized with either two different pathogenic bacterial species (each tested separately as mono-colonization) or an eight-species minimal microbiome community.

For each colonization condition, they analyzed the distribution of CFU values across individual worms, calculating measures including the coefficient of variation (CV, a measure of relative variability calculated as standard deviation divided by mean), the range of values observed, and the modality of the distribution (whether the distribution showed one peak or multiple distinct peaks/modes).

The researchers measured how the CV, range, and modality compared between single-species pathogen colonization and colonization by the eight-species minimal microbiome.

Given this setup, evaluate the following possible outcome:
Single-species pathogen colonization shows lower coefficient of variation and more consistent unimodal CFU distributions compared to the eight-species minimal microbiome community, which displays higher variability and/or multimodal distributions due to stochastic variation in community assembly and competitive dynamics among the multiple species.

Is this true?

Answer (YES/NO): NO